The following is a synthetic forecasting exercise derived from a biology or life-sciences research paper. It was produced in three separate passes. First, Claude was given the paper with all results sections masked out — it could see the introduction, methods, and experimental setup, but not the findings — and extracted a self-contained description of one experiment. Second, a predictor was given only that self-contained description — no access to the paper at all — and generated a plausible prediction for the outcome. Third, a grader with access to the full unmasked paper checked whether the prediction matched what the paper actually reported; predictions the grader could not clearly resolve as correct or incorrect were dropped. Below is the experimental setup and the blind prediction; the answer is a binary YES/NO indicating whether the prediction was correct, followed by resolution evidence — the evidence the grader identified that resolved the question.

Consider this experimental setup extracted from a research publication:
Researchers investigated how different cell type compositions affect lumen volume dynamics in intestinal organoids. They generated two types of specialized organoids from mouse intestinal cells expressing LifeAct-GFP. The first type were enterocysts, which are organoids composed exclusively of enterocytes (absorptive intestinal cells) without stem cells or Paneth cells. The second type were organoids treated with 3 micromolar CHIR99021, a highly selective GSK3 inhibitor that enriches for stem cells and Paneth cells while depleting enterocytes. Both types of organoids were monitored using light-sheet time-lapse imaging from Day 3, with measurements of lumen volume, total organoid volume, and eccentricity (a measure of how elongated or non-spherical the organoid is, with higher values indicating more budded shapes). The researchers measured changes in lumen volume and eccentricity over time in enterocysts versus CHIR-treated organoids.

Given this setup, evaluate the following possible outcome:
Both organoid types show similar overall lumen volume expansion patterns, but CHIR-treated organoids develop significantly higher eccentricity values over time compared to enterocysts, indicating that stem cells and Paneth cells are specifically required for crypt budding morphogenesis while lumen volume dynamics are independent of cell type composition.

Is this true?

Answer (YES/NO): NO